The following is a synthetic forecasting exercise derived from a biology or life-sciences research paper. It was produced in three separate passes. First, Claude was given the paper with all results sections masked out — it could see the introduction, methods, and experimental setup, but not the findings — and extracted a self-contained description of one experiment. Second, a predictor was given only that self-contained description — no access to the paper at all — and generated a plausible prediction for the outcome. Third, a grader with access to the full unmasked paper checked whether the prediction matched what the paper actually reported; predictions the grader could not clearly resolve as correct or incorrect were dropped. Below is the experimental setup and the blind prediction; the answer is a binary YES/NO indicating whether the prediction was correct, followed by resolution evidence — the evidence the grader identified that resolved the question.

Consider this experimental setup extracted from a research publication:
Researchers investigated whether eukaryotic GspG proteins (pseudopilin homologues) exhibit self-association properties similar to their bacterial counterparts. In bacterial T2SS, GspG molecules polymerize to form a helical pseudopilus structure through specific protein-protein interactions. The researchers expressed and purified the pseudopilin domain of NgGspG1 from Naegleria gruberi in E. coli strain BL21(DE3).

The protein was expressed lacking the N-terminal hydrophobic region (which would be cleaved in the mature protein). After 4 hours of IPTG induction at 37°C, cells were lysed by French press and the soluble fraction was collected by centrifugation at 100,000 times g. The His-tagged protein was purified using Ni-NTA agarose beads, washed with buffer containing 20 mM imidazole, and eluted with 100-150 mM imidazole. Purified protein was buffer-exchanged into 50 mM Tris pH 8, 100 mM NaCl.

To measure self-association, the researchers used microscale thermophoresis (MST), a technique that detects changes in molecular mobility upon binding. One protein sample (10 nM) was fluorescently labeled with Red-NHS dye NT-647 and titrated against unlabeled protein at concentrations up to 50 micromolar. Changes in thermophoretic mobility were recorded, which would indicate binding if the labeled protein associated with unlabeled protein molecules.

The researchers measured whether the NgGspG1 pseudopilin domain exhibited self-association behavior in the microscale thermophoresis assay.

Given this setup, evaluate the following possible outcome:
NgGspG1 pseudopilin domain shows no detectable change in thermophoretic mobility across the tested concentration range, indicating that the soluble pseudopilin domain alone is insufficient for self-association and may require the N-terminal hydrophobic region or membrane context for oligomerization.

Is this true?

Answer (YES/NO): NO